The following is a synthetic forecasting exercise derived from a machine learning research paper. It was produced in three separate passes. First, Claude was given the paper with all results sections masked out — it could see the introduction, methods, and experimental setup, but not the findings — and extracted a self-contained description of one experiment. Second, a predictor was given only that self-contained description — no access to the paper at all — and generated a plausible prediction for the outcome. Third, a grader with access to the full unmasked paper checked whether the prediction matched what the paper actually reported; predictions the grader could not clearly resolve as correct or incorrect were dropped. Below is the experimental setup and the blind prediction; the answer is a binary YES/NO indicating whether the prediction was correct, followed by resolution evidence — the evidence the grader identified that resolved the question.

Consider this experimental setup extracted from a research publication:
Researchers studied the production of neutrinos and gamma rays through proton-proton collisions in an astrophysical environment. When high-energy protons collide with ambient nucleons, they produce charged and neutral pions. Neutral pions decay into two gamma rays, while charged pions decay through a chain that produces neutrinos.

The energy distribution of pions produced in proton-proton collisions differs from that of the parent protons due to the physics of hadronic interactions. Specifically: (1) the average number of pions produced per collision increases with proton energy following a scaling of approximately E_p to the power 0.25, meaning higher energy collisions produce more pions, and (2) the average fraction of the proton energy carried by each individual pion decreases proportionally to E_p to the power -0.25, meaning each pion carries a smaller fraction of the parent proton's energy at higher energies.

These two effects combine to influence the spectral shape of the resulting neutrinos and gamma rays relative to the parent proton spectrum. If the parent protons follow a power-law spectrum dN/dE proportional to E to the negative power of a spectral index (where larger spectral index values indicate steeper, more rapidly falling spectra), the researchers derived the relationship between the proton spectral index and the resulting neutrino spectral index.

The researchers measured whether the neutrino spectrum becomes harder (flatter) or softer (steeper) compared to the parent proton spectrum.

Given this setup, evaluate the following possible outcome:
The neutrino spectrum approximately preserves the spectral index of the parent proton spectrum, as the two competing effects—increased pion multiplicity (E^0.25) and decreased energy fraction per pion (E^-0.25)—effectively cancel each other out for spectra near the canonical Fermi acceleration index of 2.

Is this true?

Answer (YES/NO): NO